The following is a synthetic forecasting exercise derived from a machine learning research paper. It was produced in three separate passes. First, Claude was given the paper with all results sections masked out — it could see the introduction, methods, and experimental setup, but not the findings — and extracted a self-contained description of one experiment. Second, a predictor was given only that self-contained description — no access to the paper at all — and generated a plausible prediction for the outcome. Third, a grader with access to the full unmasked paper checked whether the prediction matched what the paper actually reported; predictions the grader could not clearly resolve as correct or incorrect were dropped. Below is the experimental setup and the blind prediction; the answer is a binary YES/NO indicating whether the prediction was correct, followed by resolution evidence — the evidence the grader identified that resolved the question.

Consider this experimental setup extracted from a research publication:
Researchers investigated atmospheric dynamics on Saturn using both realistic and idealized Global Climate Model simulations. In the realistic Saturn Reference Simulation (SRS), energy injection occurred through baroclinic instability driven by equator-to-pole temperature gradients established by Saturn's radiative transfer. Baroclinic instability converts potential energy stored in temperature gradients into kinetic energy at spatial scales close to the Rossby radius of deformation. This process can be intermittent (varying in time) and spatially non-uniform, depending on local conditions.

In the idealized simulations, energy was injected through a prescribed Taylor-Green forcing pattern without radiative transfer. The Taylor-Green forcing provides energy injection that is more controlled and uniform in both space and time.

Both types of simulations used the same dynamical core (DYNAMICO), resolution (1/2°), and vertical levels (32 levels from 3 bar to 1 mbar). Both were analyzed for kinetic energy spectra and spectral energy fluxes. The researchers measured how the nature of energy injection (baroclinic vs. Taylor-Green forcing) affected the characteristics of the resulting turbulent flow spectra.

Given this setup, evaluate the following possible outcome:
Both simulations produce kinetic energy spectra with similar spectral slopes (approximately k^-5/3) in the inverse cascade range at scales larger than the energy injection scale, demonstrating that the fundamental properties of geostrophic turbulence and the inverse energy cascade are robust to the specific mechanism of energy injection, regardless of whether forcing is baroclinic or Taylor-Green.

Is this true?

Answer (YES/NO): NO